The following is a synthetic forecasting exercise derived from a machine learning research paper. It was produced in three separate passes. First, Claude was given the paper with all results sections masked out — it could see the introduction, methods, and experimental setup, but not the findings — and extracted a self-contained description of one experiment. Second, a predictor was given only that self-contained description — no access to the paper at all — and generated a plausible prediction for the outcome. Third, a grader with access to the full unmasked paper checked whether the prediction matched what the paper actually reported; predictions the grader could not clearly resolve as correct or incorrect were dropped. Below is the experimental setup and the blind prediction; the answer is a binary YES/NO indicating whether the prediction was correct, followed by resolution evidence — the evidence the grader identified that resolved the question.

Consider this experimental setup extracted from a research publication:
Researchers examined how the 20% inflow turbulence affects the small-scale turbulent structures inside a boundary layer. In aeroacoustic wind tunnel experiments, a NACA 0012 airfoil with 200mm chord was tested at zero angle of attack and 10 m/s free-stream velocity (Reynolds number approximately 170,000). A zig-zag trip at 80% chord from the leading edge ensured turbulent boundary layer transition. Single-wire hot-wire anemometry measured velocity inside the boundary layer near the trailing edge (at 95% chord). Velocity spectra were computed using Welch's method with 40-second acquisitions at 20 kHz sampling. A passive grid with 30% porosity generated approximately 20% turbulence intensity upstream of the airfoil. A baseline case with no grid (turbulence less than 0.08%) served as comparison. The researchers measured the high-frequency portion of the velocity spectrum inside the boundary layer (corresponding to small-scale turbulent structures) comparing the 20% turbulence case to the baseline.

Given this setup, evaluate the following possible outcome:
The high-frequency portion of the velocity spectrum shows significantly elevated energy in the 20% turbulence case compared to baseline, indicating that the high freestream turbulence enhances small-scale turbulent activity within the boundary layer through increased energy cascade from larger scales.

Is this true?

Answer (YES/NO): YES